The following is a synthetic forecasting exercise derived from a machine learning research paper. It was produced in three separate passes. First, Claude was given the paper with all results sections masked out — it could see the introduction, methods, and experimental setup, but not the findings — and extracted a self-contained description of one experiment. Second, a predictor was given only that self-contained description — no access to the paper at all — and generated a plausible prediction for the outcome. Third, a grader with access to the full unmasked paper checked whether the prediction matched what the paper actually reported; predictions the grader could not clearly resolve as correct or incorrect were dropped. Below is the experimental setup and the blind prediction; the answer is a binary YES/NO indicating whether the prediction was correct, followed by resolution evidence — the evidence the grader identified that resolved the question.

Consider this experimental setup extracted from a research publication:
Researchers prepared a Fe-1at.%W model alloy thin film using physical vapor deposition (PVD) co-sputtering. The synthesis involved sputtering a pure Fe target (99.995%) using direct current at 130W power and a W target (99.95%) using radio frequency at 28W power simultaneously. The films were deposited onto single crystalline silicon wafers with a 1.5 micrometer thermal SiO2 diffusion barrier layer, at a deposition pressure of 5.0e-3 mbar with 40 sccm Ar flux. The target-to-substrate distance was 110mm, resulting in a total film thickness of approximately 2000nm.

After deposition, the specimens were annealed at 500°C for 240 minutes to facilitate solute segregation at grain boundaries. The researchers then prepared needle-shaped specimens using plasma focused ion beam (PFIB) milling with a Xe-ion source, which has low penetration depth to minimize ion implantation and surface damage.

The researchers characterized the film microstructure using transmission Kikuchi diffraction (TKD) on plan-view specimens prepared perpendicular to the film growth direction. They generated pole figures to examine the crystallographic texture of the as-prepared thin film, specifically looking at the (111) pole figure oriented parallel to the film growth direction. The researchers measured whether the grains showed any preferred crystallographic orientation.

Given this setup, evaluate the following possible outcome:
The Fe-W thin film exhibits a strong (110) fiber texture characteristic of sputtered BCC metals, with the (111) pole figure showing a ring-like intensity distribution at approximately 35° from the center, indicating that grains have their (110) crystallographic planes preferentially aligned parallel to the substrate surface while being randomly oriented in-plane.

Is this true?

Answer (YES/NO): NO